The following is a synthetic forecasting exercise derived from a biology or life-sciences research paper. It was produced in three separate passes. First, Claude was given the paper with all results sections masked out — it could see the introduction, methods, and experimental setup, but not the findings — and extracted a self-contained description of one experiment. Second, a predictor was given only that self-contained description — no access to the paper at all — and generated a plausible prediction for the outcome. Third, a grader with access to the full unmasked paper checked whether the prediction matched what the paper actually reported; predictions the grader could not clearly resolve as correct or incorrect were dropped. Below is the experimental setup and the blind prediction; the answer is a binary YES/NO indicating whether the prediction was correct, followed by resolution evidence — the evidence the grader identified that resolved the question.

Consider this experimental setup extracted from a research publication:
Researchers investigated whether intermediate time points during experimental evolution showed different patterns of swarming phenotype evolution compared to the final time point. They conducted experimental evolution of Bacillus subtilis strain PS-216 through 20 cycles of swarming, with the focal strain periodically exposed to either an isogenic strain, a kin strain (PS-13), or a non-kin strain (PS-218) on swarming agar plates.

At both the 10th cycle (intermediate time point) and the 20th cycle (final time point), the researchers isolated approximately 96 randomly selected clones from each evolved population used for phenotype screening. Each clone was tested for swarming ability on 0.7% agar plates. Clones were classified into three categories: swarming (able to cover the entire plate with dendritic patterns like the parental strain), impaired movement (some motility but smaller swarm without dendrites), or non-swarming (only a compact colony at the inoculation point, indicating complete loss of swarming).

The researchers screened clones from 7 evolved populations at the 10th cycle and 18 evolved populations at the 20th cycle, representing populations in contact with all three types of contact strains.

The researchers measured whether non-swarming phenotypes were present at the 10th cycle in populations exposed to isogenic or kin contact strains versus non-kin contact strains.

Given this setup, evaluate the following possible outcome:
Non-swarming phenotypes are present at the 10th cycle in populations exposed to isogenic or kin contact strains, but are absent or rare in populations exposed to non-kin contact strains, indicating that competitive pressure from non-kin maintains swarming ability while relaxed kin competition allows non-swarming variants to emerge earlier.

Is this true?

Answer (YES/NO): NO